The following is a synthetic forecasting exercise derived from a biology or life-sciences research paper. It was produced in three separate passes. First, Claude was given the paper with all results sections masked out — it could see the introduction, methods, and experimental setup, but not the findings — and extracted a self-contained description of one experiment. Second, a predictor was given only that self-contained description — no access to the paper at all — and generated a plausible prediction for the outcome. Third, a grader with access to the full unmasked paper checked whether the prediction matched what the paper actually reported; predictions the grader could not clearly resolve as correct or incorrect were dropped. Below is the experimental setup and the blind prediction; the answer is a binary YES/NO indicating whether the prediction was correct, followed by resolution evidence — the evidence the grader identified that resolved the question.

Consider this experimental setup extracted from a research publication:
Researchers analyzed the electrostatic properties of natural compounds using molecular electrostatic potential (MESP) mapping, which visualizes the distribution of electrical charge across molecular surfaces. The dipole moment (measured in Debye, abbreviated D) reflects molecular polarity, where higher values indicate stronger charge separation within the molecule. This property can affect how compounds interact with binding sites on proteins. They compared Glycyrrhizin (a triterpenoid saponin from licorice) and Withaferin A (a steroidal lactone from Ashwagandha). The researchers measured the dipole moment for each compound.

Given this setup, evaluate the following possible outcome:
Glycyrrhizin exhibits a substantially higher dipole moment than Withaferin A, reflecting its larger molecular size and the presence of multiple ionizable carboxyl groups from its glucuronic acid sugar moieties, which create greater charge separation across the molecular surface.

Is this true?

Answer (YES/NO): YES